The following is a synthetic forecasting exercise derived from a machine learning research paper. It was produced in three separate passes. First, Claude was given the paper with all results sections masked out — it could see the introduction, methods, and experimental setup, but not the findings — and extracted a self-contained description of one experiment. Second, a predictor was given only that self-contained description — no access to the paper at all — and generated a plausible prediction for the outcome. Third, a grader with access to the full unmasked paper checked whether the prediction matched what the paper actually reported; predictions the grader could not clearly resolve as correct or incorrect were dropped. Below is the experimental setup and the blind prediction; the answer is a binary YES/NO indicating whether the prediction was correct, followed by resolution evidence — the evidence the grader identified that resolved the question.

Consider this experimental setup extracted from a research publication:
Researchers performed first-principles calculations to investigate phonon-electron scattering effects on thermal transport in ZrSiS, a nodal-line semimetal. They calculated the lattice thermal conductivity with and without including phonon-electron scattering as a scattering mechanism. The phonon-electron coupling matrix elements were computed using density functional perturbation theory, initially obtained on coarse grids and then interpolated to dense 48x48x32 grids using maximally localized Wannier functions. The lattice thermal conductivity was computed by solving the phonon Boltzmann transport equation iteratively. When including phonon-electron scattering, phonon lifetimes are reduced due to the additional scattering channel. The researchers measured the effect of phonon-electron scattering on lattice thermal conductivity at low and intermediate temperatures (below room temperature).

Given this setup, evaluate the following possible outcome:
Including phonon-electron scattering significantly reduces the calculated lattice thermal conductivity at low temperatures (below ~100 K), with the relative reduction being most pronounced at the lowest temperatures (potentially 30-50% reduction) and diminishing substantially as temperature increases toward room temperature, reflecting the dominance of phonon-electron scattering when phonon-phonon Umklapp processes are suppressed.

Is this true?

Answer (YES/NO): YES